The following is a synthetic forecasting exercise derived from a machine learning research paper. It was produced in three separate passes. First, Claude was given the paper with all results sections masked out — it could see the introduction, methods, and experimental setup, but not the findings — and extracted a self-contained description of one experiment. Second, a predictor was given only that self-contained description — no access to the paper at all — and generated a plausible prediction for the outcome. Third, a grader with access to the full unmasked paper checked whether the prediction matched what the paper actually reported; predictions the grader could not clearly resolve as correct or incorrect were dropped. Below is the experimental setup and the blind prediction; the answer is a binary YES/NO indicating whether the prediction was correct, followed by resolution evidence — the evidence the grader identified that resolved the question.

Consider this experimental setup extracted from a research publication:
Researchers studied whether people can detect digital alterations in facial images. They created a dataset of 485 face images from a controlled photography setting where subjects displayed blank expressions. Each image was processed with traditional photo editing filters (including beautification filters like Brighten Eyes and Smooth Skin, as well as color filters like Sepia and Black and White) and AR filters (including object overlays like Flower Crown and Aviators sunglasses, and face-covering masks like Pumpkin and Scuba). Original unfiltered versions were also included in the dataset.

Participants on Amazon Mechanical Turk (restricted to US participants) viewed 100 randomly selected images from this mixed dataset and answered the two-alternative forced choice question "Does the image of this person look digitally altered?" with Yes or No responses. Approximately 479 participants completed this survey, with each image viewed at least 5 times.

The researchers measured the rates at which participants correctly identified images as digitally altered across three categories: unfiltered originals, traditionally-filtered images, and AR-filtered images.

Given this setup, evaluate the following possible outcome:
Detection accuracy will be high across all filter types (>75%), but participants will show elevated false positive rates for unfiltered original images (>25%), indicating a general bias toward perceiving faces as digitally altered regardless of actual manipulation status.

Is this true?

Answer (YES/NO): NO